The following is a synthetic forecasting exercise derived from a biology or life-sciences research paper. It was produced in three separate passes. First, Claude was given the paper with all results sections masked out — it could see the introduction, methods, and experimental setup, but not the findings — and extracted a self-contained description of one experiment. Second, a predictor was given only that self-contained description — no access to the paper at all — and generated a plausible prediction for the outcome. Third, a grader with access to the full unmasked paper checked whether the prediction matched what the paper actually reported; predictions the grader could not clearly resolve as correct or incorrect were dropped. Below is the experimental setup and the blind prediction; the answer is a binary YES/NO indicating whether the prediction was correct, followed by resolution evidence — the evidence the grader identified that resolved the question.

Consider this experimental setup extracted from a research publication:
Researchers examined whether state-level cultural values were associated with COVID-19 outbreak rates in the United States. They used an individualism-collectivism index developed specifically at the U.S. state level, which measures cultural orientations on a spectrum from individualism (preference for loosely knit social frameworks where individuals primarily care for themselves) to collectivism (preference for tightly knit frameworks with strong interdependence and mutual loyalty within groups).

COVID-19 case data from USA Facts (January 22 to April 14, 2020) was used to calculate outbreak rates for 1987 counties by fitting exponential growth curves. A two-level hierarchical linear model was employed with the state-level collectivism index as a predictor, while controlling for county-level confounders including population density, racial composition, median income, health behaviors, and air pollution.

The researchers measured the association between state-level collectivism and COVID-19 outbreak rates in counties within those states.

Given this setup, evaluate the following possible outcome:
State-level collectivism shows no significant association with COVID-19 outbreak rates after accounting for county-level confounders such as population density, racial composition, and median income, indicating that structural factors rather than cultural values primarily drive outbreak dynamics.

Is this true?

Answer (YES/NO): NO